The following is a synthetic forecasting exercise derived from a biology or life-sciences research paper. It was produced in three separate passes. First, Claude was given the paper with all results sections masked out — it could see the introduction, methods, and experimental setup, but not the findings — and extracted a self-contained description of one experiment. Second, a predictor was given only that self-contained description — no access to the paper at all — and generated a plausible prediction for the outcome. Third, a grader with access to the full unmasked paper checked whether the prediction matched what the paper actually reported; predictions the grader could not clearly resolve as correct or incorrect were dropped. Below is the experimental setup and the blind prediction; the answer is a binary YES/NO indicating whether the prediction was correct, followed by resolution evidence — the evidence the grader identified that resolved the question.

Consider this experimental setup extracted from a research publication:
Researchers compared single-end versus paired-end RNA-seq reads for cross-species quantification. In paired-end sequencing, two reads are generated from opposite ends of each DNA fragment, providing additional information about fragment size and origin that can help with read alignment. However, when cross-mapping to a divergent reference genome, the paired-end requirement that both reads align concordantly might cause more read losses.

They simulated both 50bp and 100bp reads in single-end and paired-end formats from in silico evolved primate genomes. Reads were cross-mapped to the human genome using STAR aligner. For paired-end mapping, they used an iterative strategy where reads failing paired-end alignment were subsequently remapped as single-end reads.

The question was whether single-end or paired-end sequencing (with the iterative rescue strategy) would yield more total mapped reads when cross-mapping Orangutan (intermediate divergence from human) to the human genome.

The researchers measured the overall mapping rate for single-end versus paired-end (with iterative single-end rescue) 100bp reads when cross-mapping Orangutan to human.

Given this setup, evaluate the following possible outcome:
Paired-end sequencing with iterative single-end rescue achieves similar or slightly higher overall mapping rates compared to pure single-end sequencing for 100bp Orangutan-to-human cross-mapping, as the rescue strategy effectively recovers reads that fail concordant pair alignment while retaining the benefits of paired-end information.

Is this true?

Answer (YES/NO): YES